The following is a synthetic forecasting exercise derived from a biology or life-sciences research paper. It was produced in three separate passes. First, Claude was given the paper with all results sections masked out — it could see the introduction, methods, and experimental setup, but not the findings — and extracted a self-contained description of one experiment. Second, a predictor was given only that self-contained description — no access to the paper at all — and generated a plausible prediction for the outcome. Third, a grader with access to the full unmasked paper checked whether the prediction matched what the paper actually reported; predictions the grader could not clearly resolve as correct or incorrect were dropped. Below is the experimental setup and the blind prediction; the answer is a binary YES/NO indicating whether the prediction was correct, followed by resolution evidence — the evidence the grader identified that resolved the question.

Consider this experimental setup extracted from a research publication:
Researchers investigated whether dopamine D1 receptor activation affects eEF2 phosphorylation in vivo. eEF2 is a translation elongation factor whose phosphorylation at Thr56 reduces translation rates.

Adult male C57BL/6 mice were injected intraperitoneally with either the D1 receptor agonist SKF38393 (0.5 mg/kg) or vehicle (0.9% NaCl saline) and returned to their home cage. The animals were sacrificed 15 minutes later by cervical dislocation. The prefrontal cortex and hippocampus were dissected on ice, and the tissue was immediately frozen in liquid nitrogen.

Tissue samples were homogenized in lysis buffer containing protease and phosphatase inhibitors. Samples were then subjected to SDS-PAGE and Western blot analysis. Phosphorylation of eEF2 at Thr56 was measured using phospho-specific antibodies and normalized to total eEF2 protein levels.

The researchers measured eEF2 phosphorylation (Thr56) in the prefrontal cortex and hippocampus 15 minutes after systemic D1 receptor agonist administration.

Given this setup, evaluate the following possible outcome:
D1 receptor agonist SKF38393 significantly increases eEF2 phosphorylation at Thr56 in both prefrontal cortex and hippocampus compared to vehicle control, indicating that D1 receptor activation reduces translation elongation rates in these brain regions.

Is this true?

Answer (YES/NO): NO